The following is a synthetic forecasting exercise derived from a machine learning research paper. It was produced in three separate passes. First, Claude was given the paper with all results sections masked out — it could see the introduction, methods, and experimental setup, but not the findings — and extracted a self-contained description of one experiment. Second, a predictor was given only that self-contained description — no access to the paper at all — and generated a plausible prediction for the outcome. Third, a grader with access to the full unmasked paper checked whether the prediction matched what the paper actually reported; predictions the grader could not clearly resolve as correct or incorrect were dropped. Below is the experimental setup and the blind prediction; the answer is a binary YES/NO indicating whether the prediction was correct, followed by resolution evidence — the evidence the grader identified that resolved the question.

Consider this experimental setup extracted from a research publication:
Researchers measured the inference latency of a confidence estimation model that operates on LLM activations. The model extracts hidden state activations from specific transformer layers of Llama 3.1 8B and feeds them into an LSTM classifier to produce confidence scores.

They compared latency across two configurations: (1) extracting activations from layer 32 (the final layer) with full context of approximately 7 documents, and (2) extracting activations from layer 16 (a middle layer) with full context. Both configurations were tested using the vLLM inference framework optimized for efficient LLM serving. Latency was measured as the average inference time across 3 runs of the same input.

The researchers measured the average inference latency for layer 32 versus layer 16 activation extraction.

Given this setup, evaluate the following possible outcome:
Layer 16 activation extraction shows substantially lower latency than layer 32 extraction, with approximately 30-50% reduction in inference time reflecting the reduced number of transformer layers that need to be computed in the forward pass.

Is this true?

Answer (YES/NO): YES